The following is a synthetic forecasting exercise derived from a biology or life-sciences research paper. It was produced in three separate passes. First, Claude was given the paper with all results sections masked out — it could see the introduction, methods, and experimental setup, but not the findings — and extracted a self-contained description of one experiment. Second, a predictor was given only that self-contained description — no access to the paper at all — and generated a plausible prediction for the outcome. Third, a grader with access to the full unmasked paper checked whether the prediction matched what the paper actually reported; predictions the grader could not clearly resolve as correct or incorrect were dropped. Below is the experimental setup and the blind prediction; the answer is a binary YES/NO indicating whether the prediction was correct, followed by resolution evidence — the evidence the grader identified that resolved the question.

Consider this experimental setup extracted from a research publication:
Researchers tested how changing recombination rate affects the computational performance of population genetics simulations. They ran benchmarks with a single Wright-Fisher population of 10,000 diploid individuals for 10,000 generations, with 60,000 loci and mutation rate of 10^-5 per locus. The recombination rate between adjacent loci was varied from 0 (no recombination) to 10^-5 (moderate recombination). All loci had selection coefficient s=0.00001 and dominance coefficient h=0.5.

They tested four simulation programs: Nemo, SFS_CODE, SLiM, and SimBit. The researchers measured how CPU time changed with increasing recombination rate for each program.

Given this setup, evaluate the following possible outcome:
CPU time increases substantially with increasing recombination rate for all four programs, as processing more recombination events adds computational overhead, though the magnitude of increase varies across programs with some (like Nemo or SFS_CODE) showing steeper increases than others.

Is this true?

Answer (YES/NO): NO